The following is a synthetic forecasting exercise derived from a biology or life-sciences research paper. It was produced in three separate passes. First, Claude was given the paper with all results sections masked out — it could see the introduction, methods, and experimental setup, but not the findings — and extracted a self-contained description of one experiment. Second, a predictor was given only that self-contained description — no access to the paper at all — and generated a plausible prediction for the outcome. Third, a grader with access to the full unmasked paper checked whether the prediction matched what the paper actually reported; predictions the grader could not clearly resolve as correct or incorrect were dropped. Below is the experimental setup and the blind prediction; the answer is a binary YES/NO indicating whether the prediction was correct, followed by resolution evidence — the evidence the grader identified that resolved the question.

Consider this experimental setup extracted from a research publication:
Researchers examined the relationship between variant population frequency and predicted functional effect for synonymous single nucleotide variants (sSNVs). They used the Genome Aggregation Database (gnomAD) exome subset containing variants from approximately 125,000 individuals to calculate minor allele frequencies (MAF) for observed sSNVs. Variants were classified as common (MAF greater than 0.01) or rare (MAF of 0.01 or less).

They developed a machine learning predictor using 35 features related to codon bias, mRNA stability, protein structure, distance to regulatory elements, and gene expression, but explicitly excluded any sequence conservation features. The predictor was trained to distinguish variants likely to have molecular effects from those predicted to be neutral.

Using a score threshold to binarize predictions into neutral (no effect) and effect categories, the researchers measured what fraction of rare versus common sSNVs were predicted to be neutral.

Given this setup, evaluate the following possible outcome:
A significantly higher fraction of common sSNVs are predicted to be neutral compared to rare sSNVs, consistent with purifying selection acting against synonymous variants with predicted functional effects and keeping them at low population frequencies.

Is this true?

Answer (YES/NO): NO